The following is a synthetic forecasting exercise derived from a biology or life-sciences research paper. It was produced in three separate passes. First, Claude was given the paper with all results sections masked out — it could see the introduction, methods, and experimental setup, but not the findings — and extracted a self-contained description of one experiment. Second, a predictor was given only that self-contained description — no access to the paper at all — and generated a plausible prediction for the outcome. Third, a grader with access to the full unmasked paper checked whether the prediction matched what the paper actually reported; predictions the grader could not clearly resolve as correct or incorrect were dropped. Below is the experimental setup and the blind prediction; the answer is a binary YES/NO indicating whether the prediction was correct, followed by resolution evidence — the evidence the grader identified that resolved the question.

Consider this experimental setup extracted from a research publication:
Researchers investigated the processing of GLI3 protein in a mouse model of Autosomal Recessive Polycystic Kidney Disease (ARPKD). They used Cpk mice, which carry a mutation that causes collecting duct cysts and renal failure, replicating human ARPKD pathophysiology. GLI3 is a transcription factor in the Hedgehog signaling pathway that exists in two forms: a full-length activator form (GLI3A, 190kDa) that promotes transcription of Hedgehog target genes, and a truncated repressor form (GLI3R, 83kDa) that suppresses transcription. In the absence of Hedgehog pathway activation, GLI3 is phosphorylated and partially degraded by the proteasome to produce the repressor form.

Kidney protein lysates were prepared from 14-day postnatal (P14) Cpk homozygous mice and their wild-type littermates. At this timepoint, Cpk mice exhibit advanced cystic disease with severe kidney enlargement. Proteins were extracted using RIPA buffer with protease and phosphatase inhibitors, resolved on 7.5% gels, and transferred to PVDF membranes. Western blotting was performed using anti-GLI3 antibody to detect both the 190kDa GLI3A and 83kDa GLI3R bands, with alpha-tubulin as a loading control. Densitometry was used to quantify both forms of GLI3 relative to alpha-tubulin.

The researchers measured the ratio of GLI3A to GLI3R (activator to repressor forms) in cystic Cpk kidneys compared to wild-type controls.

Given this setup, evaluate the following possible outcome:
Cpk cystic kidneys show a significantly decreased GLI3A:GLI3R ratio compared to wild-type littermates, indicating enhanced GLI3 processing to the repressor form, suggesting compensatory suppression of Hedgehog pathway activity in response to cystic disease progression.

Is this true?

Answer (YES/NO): YES